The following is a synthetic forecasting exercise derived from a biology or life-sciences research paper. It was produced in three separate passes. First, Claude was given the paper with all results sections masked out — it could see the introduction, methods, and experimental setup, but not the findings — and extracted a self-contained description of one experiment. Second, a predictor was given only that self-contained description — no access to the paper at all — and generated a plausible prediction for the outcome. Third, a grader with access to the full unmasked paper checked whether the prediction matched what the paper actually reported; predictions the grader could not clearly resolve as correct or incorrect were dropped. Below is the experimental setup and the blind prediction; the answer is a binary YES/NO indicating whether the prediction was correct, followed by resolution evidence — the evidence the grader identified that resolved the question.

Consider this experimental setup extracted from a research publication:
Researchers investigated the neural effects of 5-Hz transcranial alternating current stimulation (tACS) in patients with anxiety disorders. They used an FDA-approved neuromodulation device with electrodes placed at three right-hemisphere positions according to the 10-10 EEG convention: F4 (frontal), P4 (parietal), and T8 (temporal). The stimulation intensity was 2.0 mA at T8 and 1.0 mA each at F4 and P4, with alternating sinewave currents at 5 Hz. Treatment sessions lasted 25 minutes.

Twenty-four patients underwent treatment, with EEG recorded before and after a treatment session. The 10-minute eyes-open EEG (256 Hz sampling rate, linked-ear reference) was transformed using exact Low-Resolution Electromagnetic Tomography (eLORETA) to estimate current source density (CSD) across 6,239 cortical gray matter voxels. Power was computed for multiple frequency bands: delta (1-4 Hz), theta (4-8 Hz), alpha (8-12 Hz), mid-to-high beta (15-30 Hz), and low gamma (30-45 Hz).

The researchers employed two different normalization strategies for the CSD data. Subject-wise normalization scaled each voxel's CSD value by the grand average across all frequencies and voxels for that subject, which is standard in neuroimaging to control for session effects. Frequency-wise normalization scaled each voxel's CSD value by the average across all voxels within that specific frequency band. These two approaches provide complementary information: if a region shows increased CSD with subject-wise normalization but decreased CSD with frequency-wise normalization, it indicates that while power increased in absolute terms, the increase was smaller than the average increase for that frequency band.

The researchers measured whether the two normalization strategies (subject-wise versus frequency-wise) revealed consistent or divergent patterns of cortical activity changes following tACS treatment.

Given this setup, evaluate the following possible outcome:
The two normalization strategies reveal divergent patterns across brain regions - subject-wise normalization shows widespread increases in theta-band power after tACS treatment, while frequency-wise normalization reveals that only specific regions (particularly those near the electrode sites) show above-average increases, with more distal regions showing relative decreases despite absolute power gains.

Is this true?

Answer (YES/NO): NO